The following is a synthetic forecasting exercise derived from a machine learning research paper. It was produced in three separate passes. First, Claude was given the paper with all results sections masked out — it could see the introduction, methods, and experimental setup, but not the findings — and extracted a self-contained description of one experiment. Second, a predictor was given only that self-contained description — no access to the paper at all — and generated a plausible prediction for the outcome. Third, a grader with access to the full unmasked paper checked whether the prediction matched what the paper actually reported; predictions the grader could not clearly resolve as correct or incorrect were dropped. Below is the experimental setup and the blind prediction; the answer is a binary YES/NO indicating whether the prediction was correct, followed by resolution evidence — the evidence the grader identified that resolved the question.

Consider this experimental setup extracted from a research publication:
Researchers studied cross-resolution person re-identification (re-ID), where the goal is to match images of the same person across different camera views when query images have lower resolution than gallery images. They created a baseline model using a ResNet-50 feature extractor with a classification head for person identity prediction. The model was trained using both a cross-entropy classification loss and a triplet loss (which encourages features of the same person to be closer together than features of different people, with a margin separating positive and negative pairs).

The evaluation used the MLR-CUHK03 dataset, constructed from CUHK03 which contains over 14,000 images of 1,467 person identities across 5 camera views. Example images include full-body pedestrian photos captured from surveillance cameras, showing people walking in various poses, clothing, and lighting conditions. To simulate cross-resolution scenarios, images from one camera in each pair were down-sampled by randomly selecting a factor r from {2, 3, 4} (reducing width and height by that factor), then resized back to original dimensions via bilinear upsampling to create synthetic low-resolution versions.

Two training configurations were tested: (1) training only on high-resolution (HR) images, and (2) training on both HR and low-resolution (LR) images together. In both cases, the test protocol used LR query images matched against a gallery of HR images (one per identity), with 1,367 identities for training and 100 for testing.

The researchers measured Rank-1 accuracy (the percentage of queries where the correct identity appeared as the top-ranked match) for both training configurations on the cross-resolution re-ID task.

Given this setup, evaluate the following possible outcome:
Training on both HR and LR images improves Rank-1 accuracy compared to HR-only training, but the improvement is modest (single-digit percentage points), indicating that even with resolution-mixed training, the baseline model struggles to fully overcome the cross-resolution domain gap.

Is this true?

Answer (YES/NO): YES